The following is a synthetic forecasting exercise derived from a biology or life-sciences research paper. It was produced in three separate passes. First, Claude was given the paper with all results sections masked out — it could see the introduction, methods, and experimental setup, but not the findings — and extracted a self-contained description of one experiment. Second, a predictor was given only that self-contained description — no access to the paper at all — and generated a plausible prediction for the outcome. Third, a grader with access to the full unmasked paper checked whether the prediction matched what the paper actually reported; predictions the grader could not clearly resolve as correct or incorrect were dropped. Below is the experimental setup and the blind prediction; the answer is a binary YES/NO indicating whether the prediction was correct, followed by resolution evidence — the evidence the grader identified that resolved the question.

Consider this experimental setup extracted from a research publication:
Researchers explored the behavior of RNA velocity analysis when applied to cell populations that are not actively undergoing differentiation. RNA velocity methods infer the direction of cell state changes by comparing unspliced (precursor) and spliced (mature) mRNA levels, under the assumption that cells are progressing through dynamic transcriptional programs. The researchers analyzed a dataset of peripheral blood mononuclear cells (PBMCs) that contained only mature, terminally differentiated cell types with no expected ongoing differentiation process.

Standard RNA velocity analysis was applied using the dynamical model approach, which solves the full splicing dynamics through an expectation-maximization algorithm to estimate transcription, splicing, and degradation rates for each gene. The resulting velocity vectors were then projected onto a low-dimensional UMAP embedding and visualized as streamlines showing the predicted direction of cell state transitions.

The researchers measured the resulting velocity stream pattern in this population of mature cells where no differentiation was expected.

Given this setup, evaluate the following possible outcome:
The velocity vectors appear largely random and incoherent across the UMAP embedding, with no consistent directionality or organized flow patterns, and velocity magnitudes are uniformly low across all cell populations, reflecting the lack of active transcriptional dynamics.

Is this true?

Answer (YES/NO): NO